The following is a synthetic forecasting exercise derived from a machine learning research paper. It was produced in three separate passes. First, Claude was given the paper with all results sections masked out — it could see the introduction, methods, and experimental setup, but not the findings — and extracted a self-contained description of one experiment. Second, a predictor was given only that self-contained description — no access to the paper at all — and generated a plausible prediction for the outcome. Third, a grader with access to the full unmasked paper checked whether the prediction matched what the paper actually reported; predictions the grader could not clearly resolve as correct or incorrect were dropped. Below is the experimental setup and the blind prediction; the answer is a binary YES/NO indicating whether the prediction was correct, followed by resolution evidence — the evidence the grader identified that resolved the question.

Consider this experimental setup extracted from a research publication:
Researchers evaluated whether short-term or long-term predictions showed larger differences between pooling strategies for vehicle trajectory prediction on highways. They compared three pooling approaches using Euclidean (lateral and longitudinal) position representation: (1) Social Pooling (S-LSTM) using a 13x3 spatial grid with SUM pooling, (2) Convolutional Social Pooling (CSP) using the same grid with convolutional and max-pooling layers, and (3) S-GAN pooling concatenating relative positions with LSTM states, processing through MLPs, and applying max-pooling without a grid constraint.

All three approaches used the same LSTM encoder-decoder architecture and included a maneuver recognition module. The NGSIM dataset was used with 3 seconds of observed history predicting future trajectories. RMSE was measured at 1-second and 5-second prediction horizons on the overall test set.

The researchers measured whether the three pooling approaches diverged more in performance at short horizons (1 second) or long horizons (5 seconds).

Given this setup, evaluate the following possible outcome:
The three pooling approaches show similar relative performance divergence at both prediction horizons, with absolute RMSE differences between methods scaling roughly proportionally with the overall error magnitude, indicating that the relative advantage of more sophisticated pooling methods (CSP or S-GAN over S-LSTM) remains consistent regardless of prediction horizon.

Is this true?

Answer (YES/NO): NO